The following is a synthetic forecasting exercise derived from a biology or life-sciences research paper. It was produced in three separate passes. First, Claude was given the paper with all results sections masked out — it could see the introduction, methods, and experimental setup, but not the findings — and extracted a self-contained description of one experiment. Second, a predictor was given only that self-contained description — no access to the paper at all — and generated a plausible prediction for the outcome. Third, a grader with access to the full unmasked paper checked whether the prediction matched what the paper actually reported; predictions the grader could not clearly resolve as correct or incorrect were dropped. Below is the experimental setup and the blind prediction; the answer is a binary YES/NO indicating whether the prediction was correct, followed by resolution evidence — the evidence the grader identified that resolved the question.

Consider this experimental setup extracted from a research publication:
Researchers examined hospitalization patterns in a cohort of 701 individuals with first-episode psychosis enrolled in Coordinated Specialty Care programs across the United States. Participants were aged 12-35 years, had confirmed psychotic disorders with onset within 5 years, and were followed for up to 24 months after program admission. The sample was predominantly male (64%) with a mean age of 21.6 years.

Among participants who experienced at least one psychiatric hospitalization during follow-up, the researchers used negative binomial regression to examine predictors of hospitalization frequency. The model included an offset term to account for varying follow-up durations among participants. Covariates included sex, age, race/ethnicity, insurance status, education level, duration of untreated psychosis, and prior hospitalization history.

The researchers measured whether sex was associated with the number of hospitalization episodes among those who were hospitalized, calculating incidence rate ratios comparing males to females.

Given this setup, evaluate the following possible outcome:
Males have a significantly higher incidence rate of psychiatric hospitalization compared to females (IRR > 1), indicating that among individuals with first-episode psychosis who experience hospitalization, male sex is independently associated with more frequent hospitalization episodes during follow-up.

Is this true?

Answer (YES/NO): NO